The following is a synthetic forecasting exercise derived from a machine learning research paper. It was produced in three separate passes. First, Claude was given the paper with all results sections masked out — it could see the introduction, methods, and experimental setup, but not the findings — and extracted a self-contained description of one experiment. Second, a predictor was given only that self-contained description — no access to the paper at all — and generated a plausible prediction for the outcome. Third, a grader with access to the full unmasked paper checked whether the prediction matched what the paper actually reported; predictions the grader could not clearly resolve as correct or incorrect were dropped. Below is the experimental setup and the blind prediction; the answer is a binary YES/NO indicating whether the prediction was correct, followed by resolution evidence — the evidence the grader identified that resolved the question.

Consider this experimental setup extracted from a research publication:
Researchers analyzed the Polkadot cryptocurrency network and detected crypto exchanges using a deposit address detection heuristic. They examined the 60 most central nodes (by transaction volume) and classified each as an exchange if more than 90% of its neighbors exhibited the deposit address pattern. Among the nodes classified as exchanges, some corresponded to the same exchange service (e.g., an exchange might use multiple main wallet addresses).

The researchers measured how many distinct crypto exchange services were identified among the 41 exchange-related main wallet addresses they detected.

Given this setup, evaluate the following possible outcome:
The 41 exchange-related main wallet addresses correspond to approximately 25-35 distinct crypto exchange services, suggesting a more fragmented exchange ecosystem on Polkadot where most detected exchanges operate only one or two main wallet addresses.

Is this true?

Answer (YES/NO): YES